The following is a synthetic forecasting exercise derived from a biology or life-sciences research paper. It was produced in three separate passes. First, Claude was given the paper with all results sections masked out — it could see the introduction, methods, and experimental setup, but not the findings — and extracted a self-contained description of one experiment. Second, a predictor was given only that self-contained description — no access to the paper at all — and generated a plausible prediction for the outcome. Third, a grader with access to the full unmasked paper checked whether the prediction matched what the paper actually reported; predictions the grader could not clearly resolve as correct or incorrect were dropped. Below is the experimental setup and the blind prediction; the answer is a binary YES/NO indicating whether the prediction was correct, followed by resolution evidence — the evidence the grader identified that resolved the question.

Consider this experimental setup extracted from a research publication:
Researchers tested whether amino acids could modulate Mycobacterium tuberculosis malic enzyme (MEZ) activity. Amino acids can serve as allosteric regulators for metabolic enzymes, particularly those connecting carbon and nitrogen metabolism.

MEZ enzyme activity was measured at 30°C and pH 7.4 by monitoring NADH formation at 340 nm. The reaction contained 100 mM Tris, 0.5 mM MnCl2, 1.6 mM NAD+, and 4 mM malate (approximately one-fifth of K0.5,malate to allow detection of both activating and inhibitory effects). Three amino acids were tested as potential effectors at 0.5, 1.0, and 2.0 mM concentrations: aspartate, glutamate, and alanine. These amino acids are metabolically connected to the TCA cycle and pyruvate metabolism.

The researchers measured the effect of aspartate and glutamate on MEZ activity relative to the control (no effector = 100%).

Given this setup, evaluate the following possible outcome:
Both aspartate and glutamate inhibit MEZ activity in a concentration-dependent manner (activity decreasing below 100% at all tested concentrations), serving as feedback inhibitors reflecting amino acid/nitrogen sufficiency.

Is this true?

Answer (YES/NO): NO